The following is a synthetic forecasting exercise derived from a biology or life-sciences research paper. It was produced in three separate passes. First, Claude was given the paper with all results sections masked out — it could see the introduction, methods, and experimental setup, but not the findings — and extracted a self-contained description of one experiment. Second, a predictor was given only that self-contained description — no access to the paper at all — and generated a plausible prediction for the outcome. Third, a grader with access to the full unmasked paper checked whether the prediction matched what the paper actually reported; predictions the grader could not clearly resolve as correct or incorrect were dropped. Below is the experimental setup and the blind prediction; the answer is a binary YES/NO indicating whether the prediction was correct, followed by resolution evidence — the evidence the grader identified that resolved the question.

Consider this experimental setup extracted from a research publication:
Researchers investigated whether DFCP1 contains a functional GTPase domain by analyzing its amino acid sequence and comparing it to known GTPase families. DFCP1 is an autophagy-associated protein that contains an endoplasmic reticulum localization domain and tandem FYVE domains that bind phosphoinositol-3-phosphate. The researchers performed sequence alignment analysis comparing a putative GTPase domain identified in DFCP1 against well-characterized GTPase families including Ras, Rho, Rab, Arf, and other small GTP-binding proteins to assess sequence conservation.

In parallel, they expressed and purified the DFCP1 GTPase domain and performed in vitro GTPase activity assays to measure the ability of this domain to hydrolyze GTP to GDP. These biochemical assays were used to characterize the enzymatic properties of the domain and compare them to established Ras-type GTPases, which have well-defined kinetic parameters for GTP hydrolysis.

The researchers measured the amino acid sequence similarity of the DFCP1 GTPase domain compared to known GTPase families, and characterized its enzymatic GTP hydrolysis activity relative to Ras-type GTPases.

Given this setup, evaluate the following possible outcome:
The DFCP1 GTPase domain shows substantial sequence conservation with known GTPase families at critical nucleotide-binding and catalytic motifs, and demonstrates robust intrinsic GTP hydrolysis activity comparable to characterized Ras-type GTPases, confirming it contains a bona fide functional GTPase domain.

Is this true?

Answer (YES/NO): NO